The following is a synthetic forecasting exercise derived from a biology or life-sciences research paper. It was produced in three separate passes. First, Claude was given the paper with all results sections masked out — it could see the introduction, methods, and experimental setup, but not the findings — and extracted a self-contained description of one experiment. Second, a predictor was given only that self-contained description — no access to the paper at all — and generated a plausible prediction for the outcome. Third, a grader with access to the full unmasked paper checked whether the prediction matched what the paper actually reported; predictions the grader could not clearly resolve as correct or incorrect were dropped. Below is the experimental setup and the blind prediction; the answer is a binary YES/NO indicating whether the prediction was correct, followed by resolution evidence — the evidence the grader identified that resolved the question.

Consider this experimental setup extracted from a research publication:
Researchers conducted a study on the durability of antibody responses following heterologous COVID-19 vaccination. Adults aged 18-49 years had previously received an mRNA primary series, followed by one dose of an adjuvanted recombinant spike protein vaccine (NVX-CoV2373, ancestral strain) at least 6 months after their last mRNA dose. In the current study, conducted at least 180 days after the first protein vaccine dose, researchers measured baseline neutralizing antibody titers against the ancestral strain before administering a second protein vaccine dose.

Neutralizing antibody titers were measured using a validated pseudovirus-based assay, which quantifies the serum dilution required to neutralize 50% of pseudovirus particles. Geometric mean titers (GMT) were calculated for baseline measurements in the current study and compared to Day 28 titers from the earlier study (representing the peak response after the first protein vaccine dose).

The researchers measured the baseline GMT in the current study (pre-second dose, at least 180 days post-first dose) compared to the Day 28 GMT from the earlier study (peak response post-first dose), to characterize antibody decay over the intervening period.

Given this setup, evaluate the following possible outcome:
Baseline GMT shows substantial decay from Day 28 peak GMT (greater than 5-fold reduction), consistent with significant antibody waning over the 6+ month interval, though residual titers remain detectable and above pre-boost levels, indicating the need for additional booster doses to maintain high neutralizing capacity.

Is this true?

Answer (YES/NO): NO